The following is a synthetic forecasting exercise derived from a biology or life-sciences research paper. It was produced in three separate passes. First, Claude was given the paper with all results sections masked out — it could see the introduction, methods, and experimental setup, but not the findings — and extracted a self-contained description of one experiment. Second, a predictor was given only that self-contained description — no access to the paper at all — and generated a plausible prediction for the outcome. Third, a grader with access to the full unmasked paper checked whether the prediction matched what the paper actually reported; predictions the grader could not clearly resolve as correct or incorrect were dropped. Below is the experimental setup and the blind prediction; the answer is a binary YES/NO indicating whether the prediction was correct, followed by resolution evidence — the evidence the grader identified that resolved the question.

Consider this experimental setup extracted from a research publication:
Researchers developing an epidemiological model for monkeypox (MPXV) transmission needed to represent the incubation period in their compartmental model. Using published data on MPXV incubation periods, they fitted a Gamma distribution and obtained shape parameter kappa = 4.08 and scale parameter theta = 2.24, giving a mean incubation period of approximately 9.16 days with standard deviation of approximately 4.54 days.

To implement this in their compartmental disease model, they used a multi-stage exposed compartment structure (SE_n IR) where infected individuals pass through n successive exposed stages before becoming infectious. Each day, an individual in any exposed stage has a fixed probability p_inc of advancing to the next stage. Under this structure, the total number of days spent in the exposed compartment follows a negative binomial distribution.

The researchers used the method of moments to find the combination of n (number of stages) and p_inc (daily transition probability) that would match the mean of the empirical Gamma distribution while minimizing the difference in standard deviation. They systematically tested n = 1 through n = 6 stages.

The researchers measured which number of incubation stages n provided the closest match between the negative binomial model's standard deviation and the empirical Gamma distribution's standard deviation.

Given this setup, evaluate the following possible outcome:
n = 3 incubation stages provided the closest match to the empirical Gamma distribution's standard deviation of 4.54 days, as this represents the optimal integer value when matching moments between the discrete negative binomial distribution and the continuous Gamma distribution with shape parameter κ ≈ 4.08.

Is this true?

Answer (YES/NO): NO